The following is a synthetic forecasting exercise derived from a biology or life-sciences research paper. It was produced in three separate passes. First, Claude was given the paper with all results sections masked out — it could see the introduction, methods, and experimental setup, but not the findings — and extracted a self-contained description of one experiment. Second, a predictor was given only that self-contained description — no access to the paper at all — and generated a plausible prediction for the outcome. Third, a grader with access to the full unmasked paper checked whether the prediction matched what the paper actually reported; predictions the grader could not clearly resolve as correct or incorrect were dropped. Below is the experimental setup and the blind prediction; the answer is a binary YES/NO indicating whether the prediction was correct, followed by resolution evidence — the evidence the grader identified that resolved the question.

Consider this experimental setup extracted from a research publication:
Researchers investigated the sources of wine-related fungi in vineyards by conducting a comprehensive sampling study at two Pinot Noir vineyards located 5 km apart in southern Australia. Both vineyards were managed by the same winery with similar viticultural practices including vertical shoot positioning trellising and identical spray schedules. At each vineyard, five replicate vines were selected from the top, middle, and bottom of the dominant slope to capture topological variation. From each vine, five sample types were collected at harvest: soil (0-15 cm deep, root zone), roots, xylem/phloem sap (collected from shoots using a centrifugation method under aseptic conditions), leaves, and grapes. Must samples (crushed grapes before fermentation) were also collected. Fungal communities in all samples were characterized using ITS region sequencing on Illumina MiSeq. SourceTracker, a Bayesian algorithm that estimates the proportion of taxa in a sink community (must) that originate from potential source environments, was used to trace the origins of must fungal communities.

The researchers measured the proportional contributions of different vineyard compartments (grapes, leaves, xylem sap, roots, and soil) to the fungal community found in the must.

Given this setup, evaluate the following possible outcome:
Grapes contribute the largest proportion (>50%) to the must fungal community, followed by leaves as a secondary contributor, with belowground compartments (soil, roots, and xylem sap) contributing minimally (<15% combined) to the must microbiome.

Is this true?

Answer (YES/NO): NO